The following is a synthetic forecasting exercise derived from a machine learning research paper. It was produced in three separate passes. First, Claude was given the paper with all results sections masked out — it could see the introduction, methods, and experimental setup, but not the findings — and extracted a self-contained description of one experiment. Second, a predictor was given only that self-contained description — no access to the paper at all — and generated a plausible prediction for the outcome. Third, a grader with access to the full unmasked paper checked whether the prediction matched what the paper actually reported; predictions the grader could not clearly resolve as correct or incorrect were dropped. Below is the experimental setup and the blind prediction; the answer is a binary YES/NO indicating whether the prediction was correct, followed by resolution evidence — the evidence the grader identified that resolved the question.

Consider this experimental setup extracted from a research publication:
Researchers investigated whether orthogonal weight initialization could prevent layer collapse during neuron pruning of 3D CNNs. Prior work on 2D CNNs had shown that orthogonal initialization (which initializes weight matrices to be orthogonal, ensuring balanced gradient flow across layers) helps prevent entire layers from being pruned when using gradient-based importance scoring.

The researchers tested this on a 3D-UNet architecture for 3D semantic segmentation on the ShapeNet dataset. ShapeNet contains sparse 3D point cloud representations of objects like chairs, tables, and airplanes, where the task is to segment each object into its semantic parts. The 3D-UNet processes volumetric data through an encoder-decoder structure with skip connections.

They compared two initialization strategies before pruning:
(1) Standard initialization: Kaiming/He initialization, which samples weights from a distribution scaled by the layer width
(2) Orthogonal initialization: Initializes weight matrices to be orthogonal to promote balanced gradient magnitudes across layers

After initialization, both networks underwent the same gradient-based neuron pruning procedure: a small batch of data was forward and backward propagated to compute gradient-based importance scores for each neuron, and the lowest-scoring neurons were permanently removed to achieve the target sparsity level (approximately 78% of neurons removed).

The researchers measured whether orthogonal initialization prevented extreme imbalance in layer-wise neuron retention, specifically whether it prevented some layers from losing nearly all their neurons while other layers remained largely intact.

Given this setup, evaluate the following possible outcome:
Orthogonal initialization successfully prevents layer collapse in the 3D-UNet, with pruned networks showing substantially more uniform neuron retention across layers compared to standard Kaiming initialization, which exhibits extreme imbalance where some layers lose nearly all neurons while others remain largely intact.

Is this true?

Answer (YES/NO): NO